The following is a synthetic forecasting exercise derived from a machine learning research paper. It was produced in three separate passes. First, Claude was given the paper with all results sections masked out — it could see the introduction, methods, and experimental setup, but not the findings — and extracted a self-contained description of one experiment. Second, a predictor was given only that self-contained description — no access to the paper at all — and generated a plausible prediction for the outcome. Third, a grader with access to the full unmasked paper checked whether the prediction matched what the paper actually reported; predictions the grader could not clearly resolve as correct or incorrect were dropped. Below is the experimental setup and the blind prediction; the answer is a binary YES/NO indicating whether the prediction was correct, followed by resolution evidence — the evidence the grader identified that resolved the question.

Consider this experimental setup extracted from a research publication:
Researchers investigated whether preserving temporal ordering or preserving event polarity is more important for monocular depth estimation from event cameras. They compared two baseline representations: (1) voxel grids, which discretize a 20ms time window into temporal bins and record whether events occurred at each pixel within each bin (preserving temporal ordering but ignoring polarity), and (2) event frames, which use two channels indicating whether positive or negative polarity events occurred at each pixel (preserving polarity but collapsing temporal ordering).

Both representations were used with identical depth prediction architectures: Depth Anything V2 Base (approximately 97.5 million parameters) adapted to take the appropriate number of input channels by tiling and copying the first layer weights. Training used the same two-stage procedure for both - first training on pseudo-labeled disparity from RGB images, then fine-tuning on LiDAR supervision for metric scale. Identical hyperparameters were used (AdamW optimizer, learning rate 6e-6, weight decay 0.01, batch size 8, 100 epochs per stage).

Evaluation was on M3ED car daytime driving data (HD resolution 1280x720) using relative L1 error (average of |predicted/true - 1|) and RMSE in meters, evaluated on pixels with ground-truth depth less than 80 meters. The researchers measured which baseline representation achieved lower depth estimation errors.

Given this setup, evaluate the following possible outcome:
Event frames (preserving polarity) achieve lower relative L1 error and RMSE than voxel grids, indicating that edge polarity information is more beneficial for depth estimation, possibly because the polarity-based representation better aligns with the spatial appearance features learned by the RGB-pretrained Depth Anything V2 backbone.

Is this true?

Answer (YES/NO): NO